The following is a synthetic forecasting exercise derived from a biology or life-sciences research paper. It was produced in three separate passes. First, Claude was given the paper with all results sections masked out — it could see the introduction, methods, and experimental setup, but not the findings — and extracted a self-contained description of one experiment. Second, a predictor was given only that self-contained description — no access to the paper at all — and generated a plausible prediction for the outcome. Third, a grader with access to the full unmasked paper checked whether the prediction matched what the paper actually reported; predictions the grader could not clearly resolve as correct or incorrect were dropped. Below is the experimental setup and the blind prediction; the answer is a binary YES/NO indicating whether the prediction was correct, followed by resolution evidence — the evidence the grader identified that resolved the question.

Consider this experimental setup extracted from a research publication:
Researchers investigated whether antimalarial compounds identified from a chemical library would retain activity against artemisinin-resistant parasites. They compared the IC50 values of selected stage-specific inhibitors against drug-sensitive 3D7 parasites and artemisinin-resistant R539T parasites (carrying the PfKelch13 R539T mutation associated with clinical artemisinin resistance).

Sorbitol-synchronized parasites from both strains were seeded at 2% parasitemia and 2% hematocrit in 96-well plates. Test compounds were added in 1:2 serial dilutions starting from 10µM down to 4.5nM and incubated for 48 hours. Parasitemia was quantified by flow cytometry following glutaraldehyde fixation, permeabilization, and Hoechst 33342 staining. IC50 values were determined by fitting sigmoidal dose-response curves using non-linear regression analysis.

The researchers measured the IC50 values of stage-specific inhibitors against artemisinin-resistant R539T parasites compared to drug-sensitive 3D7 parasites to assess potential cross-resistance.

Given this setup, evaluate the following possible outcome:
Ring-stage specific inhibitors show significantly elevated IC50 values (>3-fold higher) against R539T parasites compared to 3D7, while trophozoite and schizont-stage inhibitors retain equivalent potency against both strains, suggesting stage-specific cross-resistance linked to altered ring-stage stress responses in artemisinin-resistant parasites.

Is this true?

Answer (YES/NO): NO